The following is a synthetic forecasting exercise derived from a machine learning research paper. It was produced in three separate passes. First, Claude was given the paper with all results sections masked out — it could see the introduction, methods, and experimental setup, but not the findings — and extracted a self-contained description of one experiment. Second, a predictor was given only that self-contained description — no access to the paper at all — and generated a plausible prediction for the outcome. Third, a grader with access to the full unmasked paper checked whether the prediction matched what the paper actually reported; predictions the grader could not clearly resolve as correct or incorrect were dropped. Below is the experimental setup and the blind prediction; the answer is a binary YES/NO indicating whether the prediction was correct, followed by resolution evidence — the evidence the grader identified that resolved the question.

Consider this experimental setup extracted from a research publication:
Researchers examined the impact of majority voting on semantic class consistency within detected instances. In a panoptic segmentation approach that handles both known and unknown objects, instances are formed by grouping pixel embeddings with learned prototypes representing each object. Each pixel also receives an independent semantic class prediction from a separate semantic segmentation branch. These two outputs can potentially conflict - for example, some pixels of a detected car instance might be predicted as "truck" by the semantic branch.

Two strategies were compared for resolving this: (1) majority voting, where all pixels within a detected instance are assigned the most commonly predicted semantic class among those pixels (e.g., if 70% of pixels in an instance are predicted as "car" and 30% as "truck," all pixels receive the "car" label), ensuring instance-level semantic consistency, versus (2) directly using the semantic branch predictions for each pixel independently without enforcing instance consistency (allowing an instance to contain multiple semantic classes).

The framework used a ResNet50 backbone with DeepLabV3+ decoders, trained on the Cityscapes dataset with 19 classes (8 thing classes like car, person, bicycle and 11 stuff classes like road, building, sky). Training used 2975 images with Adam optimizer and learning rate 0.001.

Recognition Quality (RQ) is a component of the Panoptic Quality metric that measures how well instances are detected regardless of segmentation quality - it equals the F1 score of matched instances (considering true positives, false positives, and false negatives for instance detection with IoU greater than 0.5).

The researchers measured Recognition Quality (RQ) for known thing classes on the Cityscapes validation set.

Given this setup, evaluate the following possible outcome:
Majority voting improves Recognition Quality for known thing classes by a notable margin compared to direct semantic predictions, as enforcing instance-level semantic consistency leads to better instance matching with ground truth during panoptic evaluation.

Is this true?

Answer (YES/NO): YES